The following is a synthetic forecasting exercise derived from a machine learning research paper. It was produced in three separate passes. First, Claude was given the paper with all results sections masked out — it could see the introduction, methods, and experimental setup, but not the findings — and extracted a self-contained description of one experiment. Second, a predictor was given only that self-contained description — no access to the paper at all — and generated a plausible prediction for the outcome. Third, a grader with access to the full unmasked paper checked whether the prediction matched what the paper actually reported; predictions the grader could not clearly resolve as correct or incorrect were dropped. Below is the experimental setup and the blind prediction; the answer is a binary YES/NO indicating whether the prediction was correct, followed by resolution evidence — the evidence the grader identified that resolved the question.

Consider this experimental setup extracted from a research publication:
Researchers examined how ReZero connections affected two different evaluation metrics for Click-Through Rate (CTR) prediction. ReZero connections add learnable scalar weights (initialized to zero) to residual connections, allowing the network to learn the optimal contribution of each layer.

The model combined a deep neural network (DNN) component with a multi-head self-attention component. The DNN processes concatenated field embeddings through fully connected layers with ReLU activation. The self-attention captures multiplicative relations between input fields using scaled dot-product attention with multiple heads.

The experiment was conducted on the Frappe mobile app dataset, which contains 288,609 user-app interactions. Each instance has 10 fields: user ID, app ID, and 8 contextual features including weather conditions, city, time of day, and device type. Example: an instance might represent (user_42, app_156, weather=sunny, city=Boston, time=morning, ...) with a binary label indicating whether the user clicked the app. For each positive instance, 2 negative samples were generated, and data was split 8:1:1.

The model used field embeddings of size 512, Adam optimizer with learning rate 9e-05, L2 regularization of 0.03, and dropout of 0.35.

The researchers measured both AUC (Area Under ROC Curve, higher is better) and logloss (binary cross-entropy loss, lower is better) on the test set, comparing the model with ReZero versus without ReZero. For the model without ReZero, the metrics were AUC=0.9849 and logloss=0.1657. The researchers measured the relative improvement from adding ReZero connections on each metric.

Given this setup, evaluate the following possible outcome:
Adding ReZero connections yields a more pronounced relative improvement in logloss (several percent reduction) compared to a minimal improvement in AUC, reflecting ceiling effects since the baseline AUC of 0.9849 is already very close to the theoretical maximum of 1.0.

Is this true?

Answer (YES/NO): YES